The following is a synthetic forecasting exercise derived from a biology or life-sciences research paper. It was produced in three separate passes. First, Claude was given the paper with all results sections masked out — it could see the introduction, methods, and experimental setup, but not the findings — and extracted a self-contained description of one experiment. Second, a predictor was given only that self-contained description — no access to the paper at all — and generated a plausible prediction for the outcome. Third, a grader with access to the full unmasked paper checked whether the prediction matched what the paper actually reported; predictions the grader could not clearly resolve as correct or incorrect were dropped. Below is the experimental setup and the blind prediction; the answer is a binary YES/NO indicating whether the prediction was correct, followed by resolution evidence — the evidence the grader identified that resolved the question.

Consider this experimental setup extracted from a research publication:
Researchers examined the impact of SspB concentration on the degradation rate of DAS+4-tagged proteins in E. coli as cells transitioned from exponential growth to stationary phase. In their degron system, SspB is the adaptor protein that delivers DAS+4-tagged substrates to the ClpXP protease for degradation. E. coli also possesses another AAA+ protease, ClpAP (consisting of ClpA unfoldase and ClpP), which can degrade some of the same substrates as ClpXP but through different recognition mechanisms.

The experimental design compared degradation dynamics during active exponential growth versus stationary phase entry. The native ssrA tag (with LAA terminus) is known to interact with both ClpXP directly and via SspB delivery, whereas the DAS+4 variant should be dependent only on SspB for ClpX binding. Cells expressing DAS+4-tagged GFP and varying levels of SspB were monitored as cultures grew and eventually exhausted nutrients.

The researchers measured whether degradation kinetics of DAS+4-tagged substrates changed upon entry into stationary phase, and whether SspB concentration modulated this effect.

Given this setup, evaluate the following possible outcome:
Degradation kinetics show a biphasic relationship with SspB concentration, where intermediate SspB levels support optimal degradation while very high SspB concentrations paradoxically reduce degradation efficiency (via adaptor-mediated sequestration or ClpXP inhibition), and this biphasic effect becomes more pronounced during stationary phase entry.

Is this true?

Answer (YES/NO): YES